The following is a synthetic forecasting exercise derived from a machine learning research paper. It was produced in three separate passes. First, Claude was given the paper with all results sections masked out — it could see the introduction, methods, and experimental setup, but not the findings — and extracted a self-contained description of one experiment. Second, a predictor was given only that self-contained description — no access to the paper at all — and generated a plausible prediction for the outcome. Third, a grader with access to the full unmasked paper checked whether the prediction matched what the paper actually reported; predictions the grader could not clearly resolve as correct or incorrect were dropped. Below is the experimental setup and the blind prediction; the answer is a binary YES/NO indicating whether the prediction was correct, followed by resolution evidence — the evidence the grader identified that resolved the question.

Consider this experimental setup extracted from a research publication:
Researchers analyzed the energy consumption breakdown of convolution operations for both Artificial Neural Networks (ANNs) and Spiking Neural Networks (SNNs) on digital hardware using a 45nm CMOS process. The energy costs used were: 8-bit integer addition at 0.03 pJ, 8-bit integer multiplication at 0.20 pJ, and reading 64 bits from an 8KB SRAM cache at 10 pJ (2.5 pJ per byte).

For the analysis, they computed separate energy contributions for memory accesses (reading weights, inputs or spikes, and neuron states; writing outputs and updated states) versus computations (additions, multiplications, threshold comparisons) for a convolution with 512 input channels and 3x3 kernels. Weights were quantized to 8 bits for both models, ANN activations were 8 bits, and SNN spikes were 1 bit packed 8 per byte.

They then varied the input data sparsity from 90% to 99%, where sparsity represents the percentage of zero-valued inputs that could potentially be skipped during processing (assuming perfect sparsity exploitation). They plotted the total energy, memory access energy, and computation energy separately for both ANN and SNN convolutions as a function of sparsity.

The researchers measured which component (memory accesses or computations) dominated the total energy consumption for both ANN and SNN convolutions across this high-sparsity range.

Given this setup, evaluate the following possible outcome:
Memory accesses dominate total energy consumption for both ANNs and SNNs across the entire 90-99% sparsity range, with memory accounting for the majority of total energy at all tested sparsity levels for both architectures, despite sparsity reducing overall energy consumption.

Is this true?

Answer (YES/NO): YES